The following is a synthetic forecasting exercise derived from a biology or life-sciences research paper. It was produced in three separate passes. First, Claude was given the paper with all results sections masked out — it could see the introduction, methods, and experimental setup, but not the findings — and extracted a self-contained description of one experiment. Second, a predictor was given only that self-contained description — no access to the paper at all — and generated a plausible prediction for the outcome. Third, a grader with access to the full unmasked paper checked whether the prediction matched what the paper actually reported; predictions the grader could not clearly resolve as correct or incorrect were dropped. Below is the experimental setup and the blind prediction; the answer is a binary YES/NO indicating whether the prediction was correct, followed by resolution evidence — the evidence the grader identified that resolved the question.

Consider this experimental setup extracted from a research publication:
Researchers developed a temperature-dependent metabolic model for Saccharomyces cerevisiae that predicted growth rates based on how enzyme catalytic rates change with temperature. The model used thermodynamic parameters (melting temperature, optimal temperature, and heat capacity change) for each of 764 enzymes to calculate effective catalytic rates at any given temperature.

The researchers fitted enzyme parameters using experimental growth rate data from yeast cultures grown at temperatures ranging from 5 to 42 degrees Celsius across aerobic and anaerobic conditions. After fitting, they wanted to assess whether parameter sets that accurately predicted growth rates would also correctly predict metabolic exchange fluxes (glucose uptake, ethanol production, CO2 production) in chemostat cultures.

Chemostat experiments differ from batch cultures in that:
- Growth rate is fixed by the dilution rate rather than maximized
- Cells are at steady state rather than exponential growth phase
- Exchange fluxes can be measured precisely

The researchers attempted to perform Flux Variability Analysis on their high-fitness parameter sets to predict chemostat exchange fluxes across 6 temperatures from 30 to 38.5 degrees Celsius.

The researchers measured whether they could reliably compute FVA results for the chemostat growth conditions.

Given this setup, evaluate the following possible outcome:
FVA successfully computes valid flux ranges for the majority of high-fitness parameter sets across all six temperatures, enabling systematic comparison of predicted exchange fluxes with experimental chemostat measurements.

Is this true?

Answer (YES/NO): NO